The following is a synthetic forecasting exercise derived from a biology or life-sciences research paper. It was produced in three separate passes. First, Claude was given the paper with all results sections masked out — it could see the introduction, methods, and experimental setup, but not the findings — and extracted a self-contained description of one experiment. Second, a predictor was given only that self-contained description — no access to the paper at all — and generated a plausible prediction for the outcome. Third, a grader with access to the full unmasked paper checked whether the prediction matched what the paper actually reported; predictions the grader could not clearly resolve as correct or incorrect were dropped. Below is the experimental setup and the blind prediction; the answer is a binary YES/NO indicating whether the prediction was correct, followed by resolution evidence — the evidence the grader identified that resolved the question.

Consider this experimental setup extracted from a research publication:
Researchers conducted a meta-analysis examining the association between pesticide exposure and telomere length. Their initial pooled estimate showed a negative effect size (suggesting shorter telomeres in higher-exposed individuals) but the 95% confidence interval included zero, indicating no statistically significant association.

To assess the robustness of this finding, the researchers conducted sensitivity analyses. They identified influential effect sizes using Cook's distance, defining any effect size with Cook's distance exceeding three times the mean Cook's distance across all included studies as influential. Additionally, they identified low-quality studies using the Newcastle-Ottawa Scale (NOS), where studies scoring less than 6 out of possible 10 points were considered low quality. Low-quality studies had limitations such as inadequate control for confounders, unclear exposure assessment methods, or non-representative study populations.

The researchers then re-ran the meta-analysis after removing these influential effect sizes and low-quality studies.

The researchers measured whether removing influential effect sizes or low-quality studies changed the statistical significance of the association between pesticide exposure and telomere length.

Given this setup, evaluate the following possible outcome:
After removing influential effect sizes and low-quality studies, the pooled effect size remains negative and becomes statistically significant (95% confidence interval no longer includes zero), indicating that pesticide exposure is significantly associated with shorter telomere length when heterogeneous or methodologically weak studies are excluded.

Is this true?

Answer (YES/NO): YES